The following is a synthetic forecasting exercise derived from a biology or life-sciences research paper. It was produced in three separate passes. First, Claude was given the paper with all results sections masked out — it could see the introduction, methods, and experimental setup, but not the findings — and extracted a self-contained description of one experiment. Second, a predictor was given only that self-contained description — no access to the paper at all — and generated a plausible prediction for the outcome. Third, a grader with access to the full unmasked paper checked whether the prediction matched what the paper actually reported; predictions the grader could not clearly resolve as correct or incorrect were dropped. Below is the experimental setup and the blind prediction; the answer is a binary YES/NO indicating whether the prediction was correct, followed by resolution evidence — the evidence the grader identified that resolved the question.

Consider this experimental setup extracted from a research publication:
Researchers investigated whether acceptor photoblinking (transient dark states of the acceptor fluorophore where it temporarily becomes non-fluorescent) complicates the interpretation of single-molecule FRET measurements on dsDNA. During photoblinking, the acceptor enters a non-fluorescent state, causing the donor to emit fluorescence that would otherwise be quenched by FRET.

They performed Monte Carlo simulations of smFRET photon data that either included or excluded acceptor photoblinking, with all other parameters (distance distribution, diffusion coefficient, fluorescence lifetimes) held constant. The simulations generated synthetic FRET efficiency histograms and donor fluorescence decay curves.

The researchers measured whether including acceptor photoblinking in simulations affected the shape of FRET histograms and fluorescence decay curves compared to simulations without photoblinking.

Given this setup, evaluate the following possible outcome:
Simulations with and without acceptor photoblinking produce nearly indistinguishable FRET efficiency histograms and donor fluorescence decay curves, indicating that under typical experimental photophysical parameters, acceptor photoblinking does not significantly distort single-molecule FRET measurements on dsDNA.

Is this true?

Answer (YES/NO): NO